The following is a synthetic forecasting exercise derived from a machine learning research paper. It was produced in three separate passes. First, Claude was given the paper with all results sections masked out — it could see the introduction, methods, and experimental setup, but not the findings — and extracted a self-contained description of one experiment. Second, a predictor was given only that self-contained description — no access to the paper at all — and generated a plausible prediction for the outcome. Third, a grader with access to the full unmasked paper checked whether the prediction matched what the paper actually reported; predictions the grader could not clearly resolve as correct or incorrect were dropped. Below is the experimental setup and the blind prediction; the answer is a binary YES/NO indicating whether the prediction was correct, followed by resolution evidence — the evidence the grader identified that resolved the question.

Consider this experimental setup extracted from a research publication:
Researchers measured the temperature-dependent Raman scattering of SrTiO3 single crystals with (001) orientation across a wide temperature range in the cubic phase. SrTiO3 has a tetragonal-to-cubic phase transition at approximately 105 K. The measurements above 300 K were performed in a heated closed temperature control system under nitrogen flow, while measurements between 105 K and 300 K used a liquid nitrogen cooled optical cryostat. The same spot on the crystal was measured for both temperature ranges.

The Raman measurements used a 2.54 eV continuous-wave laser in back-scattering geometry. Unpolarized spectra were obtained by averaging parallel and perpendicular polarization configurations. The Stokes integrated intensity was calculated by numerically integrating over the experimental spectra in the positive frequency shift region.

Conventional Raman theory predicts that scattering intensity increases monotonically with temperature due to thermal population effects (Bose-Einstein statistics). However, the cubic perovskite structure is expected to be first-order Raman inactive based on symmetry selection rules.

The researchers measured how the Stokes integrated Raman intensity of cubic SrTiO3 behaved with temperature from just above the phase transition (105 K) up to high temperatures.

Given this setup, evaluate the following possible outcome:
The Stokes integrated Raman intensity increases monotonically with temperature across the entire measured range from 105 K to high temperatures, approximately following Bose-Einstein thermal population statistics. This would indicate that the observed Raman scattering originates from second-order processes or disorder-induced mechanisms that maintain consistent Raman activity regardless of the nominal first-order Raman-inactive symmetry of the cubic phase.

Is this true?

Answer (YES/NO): NO